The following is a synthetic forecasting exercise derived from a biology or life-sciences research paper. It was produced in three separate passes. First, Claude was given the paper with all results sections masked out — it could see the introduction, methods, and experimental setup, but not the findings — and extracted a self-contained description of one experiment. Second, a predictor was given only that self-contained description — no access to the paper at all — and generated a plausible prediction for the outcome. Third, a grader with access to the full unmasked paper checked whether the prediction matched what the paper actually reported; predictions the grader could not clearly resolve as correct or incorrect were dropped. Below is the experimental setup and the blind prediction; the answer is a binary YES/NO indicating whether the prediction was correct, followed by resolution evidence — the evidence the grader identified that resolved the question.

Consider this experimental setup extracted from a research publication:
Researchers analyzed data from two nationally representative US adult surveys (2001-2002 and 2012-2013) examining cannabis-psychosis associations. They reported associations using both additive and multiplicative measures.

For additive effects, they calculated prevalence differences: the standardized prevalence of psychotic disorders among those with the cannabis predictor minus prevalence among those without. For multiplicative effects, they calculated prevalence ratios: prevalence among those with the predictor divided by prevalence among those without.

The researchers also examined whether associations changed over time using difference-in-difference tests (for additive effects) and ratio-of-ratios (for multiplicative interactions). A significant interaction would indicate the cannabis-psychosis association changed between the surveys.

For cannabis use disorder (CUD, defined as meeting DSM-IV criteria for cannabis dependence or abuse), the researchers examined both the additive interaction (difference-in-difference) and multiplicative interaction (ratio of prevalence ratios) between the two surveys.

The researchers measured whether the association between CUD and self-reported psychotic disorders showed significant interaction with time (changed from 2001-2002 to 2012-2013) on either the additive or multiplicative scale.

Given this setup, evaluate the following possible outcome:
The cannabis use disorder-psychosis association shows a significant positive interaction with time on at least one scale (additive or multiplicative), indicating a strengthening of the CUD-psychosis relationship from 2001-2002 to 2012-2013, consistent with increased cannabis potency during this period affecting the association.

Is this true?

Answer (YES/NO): NO